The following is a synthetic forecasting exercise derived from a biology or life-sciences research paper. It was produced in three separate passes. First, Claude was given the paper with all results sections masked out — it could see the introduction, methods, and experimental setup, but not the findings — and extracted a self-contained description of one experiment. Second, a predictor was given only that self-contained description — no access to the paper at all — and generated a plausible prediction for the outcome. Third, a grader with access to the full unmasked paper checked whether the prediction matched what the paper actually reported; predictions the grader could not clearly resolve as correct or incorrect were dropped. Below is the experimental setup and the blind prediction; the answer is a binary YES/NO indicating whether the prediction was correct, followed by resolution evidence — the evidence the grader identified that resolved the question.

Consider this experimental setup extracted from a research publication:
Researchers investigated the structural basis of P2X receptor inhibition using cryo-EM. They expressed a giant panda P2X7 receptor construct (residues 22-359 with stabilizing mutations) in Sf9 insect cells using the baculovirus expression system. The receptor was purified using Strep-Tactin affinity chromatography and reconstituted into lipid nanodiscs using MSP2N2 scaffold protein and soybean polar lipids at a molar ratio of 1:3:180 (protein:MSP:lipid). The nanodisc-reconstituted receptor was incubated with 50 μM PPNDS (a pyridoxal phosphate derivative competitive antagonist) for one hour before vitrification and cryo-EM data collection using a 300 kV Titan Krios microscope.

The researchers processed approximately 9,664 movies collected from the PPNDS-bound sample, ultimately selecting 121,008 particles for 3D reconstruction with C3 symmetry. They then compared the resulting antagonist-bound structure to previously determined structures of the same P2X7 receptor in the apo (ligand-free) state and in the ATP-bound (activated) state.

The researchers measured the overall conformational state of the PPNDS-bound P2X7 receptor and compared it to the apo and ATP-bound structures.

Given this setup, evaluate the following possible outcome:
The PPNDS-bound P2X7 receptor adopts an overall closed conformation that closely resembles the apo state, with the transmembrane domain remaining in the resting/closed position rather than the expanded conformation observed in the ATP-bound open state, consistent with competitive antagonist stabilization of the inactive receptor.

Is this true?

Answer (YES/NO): NO